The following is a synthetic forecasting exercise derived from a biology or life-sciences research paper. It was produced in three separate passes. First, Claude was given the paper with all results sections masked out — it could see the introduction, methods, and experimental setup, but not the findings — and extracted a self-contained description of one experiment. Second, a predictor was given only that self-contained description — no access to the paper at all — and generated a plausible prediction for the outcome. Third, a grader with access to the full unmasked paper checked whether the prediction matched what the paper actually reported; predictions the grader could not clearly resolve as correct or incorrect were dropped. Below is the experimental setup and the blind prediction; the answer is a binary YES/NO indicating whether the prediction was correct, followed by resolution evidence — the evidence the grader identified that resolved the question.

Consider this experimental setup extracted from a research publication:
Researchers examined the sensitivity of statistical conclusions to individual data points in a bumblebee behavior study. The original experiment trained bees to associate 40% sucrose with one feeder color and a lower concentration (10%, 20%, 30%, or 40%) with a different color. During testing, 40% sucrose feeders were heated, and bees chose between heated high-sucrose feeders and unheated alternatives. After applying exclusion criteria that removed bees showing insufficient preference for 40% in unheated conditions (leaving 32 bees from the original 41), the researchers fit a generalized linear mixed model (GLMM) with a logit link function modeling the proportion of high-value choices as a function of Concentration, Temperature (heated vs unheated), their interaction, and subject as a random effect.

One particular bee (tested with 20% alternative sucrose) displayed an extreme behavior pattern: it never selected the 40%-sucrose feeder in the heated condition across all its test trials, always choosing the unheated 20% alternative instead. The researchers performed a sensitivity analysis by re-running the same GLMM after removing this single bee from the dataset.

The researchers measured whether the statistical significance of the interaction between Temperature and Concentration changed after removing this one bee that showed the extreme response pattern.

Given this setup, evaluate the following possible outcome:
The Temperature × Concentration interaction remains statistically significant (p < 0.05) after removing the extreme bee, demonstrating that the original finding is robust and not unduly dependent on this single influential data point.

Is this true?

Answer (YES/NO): NO